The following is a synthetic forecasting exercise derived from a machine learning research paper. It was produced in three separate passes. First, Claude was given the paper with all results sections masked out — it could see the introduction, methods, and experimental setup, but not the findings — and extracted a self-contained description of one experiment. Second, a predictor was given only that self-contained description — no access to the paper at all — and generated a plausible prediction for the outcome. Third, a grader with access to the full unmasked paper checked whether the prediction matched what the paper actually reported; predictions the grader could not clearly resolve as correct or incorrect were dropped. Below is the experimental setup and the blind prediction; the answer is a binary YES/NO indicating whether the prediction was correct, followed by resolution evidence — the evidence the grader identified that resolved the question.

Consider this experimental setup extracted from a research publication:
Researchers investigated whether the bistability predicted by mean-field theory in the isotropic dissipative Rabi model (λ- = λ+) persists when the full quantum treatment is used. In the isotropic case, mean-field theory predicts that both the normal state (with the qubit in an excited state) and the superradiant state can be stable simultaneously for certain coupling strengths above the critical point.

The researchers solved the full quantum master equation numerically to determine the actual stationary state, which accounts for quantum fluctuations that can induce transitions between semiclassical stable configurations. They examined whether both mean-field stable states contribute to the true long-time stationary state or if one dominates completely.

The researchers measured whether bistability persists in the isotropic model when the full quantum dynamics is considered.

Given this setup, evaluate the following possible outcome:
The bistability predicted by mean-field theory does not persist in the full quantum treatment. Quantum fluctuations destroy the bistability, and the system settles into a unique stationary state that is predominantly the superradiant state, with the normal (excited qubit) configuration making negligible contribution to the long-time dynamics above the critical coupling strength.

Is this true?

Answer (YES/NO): NO